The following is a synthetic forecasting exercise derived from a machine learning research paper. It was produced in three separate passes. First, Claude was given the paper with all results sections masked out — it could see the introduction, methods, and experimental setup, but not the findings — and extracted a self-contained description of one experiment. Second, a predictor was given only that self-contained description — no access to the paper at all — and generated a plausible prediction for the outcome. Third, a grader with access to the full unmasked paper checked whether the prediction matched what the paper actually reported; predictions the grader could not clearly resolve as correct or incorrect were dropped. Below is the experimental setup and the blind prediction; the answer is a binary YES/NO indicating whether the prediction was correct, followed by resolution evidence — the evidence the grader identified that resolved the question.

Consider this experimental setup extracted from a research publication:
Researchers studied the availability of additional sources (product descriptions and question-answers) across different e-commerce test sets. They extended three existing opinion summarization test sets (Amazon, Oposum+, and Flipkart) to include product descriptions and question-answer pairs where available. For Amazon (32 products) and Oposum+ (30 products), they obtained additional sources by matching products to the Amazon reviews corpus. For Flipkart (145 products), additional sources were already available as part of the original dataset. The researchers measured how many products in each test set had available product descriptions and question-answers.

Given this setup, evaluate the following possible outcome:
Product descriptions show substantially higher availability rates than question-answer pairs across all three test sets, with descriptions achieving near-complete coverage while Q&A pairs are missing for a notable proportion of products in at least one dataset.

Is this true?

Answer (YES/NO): NO